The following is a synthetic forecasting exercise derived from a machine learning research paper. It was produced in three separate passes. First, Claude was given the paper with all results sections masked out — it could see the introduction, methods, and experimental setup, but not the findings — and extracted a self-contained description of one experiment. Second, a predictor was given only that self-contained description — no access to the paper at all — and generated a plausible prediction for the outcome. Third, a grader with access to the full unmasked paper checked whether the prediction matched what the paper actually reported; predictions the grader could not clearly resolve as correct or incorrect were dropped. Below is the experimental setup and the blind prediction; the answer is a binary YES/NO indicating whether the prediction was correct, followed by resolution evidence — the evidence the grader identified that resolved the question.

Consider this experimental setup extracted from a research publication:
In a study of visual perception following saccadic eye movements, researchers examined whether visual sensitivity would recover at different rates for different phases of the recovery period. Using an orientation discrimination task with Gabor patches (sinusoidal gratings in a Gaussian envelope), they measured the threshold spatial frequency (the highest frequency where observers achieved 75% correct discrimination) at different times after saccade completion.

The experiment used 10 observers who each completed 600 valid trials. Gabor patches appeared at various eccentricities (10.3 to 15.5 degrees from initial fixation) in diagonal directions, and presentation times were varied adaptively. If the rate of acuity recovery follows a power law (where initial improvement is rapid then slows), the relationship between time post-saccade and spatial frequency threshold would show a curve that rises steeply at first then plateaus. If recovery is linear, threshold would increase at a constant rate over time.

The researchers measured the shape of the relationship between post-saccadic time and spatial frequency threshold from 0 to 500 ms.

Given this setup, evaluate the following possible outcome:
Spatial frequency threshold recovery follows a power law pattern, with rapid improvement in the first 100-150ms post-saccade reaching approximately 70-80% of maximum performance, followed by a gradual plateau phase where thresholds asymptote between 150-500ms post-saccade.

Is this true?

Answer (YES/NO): YES